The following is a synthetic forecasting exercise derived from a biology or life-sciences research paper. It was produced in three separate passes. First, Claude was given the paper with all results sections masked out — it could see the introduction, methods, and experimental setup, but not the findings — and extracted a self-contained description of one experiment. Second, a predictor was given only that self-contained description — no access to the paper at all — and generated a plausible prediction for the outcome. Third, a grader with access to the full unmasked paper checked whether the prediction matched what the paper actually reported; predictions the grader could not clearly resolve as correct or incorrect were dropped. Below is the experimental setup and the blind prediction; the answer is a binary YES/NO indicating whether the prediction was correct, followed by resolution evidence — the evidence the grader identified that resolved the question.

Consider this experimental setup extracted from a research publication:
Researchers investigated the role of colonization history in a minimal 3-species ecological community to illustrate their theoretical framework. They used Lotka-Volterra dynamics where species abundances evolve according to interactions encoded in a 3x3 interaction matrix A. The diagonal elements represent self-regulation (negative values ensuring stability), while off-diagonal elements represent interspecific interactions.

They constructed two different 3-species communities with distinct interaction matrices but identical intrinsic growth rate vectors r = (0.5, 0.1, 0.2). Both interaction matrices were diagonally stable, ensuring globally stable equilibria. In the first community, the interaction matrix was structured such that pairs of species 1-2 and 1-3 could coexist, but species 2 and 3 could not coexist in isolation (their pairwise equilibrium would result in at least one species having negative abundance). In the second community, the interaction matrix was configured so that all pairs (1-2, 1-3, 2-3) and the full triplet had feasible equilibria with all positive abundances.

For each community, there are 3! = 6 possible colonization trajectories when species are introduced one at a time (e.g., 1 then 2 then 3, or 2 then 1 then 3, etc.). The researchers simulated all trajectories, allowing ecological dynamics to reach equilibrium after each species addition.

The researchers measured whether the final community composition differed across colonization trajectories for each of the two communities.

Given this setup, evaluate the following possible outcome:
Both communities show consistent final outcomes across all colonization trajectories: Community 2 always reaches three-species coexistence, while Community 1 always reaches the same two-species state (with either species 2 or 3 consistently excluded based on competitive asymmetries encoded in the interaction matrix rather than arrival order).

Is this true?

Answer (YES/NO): NO